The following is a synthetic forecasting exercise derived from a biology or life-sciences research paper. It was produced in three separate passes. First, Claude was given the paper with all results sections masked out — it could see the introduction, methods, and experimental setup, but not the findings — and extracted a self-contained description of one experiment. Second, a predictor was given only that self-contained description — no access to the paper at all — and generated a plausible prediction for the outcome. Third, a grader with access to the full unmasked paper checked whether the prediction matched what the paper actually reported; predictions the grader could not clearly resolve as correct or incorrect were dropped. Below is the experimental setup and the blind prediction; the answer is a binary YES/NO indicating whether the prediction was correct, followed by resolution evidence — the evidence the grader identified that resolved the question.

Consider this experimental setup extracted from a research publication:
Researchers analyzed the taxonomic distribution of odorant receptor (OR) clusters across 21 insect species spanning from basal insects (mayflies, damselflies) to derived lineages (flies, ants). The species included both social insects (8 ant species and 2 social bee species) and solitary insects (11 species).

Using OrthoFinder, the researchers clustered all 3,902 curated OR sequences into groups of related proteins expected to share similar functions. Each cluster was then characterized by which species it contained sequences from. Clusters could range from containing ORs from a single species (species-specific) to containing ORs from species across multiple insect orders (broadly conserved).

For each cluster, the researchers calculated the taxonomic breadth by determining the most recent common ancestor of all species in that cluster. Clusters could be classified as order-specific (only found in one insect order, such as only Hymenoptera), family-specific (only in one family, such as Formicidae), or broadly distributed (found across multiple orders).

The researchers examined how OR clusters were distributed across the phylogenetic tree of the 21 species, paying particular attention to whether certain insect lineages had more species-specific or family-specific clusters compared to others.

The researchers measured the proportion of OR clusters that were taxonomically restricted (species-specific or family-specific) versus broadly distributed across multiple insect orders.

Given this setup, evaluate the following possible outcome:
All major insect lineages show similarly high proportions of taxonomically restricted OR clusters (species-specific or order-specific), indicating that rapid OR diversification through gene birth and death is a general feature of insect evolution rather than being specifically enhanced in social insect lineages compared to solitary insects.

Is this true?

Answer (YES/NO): NO